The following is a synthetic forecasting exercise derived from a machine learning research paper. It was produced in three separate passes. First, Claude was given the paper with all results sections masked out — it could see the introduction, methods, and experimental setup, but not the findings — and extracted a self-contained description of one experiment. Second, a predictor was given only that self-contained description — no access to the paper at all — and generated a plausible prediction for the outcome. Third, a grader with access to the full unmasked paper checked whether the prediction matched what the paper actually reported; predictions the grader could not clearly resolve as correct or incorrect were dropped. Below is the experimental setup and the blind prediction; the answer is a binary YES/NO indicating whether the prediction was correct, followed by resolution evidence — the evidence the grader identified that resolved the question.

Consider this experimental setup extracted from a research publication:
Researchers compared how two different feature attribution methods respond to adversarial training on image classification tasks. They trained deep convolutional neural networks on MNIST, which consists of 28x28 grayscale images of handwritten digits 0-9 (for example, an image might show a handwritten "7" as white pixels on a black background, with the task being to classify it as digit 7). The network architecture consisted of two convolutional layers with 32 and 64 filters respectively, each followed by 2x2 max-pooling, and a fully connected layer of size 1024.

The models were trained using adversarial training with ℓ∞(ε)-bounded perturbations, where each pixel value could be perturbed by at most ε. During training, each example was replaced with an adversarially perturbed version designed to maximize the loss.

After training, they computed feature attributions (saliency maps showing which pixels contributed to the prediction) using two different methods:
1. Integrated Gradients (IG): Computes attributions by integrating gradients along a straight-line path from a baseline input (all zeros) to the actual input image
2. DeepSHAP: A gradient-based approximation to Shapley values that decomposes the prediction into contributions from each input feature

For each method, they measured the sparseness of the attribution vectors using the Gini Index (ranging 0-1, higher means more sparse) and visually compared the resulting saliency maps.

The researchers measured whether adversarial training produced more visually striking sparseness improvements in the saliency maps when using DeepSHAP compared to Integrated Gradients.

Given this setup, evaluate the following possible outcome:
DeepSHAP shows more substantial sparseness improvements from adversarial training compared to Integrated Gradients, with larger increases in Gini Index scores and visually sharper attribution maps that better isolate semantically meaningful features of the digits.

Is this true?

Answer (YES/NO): NO